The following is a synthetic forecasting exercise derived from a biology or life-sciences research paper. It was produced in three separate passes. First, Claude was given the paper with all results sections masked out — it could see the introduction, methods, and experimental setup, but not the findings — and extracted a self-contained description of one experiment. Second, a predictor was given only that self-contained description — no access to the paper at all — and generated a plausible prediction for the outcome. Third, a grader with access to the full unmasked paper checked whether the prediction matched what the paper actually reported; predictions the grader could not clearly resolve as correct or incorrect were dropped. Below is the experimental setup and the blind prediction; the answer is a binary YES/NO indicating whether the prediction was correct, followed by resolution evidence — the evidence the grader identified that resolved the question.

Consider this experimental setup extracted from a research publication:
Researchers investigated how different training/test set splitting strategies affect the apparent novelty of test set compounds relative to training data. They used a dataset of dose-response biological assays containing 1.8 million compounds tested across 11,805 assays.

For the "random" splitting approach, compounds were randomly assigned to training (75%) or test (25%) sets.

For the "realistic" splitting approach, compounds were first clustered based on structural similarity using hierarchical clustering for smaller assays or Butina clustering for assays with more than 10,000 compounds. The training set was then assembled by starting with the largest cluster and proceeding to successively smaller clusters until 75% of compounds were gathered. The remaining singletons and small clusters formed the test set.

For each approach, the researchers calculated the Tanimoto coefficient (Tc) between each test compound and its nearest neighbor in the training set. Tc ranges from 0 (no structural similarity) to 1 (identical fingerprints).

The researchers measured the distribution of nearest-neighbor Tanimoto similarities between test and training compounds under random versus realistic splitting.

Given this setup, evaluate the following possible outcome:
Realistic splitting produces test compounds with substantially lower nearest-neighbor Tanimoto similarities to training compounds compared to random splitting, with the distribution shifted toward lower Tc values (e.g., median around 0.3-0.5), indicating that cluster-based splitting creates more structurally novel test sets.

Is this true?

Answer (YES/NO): YES